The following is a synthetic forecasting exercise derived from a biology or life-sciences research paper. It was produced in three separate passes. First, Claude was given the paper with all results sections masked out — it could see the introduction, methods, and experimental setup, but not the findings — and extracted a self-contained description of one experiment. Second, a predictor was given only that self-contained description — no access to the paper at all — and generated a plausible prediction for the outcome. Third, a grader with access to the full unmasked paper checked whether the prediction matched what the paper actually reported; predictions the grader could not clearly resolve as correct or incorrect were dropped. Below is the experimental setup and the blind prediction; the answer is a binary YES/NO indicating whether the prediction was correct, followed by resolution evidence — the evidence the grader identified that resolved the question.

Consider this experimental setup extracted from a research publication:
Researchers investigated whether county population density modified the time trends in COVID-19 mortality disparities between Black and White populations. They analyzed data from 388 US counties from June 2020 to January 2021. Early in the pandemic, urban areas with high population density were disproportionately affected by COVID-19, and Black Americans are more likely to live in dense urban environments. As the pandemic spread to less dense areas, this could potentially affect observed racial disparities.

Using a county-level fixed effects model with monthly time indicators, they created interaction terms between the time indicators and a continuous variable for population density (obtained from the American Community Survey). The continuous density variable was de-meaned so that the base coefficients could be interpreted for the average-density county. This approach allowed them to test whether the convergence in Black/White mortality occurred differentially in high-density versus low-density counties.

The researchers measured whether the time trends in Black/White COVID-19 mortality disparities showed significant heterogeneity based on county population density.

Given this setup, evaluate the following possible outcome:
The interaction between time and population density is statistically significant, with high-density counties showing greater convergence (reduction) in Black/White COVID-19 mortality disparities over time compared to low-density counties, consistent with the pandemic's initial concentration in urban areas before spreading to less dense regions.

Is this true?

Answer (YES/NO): NO